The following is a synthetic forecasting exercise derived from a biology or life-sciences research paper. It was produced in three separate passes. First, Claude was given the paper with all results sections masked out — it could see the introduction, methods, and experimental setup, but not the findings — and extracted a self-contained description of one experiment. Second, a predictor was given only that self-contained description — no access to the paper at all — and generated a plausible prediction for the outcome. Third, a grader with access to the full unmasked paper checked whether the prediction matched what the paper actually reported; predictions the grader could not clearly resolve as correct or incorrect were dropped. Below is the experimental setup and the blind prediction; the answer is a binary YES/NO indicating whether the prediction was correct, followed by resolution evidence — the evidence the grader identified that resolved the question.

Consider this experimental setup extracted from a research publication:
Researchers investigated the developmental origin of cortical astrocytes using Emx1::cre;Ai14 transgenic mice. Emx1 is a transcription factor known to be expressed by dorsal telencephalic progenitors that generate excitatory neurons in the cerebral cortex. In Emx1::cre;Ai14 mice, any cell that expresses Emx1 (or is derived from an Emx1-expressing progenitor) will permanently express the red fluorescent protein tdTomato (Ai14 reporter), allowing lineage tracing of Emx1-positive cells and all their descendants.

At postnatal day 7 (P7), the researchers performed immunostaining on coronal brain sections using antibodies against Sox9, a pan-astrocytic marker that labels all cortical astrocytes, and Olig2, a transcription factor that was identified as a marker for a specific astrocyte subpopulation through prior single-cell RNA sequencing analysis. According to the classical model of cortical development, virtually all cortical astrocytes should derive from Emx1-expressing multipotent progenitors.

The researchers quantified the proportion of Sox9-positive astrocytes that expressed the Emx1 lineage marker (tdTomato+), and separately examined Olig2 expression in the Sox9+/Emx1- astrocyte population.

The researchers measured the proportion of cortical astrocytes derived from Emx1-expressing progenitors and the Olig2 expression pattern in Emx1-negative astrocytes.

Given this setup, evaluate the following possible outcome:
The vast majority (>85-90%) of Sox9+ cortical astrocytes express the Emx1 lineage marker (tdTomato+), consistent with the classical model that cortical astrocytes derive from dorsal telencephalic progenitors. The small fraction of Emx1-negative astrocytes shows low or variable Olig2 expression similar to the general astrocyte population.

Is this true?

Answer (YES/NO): NO